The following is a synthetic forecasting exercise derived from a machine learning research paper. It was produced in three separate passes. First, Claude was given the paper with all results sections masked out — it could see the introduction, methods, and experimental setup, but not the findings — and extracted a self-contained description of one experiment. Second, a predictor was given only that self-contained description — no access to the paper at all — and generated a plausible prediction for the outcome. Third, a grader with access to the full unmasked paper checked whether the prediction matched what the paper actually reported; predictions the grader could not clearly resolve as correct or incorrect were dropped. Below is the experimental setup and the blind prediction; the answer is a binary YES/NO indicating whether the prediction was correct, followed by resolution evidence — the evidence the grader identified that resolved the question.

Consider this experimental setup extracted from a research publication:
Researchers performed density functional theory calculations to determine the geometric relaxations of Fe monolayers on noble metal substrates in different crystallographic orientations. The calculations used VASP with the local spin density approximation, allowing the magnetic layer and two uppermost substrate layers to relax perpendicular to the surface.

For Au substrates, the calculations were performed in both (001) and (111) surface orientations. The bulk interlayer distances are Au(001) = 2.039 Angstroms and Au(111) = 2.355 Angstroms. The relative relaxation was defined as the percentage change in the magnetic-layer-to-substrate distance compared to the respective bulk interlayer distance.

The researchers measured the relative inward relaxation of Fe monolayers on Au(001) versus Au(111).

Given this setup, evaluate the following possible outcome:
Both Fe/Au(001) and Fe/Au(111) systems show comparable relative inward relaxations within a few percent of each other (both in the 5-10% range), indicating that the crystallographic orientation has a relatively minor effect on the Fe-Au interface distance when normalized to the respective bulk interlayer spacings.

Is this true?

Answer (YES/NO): NO